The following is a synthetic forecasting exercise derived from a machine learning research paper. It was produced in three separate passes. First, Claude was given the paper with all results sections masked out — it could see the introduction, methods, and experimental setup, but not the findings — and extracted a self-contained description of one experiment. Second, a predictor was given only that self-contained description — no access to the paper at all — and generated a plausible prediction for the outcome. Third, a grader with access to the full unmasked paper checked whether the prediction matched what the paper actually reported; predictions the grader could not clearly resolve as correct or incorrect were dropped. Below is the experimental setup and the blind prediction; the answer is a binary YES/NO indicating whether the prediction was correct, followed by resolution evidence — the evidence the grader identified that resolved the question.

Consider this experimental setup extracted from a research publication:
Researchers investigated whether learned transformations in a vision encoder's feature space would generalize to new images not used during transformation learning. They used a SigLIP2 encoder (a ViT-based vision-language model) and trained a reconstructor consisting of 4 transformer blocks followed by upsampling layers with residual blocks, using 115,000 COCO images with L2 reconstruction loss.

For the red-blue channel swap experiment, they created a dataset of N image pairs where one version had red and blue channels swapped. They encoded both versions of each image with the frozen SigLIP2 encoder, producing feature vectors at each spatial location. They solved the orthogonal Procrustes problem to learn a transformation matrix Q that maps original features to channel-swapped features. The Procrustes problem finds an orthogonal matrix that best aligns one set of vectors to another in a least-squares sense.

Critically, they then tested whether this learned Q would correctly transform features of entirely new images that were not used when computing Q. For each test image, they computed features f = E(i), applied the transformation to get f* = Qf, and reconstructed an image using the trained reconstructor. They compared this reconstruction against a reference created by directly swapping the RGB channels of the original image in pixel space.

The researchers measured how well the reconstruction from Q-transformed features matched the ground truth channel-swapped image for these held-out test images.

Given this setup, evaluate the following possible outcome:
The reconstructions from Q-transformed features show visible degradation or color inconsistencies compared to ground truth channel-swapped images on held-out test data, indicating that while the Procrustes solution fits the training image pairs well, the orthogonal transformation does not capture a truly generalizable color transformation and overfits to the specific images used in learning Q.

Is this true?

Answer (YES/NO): NO